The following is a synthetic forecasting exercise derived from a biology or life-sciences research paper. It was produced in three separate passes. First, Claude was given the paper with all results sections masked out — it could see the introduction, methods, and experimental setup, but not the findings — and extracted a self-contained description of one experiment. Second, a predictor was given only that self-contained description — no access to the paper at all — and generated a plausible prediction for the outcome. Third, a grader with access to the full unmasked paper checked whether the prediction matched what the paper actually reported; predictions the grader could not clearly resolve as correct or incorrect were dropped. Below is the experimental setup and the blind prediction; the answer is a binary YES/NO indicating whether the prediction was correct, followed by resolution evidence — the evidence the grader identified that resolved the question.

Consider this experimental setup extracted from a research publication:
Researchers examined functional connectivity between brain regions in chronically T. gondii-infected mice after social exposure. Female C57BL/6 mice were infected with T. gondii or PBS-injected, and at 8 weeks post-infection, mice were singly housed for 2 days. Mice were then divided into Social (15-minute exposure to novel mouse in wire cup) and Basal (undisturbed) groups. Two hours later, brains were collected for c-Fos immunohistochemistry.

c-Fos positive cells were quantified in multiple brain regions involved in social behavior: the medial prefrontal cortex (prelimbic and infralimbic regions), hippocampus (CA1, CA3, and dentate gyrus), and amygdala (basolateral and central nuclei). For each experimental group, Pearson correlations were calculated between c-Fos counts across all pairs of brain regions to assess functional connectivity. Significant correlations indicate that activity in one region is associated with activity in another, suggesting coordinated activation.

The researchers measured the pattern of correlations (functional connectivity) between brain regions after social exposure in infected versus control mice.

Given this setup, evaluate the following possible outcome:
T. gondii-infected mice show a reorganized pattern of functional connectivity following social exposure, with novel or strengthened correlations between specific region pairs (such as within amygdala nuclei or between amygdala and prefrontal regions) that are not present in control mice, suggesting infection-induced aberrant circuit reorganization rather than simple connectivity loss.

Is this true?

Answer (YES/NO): YES